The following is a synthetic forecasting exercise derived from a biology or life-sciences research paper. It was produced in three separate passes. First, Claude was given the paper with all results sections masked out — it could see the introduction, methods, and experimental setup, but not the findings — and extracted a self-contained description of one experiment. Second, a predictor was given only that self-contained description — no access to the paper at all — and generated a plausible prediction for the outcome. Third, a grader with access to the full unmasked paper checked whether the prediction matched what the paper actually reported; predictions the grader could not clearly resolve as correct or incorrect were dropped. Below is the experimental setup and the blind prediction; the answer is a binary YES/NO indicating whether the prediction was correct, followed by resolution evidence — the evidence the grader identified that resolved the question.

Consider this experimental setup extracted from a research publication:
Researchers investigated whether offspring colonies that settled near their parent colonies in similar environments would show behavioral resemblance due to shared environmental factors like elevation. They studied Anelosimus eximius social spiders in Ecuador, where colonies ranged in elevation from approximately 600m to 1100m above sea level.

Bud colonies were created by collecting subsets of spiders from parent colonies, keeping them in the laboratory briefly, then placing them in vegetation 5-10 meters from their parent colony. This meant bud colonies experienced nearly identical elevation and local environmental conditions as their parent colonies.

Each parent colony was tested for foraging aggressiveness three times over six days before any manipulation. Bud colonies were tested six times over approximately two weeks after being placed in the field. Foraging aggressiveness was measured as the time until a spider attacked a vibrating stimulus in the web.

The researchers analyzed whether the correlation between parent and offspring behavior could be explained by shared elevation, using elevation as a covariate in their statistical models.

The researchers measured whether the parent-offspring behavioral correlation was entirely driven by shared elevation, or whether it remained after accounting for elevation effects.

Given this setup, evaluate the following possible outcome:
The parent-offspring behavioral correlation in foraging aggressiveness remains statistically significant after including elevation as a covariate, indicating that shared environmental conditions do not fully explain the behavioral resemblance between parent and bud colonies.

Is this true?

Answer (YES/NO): NO